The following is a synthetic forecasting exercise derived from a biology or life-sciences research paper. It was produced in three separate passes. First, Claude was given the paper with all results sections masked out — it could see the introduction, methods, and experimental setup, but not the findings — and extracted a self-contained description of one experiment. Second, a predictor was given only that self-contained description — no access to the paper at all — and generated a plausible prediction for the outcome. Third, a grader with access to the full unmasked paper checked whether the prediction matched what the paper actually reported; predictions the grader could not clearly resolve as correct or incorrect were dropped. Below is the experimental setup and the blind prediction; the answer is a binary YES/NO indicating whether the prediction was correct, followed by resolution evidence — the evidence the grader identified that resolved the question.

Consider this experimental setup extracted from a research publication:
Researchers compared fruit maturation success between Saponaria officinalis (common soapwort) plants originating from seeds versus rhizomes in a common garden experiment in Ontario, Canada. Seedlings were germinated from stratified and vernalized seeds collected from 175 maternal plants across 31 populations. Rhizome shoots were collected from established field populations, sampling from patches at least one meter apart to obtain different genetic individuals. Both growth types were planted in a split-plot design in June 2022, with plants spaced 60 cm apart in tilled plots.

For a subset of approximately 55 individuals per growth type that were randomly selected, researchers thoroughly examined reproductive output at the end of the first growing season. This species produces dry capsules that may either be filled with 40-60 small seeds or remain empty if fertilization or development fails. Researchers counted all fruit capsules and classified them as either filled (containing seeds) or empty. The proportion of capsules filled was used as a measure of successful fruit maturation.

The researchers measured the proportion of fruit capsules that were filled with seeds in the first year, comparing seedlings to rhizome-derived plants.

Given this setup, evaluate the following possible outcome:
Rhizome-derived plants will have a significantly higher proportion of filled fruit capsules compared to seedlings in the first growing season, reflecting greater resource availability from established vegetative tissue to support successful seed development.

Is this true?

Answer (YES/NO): YES